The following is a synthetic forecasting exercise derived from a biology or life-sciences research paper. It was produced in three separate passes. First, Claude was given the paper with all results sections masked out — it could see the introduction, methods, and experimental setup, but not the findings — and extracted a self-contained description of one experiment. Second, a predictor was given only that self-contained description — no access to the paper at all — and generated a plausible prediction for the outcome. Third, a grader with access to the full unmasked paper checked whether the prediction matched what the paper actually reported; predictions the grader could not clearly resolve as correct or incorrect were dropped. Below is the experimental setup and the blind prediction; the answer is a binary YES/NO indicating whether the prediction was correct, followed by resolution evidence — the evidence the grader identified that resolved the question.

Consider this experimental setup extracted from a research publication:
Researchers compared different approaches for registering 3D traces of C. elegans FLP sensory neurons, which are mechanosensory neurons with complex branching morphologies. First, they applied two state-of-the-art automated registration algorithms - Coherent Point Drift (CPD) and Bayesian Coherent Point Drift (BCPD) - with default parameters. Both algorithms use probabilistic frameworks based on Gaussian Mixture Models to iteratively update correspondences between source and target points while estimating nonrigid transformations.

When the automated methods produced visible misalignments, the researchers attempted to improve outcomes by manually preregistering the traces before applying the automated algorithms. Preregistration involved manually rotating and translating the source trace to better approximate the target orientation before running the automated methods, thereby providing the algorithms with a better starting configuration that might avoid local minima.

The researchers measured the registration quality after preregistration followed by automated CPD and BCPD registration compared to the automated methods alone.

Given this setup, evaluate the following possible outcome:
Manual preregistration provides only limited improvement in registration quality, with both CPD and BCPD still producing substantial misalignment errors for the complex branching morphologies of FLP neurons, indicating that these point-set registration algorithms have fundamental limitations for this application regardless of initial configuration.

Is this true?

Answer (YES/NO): YES